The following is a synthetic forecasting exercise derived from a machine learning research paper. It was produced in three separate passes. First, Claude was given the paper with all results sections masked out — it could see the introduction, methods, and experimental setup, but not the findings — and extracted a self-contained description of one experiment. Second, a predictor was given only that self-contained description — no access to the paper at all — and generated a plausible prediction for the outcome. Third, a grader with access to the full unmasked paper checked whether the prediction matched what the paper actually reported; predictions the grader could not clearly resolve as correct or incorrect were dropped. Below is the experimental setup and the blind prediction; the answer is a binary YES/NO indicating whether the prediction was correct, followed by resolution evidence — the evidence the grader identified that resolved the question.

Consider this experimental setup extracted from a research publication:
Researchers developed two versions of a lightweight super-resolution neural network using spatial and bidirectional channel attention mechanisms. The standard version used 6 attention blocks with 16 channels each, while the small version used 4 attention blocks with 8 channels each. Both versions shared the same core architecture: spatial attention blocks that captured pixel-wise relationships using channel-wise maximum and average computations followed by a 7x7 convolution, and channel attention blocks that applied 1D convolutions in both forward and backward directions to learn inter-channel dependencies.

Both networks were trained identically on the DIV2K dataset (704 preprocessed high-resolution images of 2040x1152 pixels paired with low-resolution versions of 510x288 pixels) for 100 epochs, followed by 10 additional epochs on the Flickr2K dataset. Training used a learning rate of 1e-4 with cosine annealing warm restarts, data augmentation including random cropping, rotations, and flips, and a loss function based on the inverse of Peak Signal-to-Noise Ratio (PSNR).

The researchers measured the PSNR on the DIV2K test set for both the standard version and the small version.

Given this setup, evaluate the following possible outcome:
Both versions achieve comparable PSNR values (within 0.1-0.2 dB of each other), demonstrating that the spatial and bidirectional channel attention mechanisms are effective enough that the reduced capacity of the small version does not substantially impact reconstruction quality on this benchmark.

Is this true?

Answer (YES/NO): YES